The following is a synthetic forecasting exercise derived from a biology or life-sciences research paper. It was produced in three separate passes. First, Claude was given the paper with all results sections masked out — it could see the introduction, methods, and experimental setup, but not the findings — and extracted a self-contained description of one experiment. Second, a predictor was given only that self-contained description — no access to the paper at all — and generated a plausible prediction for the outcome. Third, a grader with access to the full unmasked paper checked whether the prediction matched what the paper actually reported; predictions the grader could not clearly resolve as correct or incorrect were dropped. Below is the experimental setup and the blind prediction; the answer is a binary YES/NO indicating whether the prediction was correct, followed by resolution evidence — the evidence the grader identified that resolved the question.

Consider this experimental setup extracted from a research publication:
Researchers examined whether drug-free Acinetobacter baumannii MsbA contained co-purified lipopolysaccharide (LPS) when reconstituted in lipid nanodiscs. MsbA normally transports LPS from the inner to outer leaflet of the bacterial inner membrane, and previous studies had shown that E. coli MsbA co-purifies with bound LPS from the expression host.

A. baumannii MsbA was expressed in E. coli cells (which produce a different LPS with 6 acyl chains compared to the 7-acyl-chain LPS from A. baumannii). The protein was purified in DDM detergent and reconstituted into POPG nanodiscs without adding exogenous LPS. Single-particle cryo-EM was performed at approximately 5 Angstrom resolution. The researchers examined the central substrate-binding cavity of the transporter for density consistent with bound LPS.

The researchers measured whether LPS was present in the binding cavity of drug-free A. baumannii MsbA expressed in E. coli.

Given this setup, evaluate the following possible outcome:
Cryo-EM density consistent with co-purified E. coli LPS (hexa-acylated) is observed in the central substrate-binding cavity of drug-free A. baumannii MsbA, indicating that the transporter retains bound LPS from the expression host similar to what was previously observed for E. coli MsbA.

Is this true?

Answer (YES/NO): YES